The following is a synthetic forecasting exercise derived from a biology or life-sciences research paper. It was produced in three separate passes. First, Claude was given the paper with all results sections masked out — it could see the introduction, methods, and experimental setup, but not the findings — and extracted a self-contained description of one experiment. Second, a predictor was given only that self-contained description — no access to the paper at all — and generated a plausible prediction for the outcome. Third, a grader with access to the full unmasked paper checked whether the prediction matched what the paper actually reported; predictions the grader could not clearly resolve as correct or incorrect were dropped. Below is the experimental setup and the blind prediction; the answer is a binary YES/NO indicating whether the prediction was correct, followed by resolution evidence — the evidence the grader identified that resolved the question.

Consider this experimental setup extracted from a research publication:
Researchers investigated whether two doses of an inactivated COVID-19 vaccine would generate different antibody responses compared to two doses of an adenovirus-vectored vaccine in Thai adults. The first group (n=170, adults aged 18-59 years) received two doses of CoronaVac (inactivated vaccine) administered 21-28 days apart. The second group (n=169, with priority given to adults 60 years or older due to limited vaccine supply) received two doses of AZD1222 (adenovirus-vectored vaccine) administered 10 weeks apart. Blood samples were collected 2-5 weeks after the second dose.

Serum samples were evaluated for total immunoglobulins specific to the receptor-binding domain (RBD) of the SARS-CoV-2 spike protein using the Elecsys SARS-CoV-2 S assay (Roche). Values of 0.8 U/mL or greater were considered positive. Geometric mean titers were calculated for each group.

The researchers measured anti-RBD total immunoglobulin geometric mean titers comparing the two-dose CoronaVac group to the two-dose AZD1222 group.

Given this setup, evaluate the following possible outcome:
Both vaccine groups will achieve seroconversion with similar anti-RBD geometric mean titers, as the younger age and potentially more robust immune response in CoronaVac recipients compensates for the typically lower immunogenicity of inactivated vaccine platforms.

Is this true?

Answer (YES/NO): NO